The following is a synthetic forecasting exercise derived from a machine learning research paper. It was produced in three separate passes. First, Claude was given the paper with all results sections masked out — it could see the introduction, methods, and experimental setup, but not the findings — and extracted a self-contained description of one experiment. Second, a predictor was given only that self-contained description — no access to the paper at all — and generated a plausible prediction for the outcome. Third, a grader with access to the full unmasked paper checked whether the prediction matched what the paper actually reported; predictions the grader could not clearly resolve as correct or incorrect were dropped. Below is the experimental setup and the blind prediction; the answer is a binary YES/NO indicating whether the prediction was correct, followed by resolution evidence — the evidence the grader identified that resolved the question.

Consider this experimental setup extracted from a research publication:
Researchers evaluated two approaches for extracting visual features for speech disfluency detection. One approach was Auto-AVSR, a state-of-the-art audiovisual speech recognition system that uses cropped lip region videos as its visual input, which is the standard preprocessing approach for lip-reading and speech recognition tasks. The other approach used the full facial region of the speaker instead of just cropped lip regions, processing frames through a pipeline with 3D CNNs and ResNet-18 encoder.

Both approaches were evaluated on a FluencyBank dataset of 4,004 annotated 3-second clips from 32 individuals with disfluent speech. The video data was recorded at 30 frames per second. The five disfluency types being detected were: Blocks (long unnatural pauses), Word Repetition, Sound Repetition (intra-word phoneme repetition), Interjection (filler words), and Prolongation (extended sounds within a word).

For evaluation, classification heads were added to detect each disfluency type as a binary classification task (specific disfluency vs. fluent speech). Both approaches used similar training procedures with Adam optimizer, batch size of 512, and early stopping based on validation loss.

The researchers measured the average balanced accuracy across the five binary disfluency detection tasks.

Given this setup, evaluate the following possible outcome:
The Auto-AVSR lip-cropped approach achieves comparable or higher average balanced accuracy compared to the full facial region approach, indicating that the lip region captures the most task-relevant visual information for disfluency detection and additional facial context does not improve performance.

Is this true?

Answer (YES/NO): NO